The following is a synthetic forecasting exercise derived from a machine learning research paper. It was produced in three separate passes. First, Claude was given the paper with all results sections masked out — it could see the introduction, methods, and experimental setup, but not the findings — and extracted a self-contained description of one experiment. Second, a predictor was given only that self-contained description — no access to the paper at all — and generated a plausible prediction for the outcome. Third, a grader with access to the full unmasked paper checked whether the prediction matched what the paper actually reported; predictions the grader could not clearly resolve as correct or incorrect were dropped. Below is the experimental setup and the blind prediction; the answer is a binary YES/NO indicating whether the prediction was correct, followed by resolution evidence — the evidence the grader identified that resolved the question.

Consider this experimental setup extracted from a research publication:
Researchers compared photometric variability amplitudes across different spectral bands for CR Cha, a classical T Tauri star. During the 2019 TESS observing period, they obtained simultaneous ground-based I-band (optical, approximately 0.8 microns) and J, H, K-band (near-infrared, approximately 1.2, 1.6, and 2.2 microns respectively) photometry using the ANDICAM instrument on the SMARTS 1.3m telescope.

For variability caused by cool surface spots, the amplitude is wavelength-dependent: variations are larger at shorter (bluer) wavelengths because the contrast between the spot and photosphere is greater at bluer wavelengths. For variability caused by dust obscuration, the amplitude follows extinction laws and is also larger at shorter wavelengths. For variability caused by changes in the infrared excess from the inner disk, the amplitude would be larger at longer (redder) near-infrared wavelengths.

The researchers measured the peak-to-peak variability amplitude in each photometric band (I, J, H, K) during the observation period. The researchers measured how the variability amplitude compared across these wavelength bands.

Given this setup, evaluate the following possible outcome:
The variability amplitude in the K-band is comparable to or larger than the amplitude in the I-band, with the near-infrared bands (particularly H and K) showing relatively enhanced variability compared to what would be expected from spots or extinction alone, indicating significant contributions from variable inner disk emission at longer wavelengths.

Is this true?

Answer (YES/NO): YES